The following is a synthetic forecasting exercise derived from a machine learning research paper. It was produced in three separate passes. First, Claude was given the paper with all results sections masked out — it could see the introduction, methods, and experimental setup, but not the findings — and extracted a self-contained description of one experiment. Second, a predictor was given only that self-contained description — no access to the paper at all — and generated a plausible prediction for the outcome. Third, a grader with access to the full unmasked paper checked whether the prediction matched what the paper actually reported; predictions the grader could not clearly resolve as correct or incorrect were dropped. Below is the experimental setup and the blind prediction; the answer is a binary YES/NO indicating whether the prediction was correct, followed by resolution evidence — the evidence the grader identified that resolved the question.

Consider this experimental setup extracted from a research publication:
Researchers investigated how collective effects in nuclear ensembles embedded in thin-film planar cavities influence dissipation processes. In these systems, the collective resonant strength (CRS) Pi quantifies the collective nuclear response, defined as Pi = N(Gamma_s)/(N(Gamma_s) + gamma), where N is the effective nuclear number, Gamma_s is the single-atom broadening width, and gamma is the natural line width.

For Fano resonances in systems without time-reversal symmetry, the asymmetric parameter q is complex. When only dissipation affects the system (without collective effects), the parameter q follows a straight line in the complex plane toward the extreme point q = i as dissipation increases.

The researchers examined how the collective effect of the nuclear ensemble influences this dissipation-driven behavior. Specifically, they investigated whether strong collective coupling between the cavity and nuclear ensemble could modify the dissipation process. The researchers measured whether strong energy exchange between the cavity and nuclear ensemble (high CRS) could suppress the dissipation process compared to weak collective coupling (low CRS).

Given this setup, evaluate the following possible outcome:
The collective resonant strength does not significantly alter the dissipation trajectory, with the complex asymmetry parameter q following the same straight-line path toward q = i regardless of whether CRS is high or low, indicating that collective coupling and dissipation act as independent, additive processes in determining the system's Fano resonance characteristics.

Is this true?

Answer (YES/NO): NO